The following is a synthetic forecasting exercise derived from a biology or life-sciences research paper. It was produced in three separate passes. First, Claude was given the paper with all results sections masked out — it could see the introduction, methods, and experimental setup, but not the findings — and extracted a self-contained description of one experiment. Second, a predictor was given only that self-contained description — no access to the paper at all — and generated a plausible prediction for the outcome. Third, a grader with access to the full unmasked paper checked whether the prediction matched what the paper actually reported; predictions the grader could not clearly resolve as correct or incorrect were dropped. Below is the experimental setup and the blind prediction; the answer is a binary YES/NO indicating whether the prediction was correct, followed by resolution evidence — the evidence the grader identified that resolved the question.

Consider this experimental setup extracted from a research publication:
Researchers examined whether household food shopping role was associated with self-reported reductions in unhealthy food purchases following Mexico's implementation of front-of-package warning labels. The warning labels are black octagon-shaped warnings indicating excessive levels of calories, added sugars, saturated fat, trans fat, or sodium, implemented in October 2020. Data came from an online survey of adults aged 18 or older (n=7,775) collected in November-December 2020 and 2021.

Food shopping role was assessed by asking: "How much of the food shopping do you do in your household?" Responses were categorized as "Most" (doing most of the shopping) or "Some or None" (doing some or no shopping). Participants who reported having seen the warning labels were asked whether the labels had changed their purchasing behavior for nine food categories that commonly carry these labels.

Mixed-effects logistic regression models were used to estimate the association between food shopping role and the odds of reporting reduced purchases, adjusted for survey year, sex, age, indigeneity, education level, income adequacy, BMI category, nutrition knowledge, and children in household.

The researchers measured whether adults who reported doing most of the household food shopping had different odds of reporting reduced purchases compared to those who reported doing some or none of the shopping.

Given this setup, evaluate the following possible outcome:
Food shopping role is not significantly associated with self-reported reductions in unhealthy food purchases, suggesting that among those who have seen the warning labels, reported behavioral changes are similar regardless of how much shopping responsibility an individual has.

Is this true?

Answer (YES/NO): NO